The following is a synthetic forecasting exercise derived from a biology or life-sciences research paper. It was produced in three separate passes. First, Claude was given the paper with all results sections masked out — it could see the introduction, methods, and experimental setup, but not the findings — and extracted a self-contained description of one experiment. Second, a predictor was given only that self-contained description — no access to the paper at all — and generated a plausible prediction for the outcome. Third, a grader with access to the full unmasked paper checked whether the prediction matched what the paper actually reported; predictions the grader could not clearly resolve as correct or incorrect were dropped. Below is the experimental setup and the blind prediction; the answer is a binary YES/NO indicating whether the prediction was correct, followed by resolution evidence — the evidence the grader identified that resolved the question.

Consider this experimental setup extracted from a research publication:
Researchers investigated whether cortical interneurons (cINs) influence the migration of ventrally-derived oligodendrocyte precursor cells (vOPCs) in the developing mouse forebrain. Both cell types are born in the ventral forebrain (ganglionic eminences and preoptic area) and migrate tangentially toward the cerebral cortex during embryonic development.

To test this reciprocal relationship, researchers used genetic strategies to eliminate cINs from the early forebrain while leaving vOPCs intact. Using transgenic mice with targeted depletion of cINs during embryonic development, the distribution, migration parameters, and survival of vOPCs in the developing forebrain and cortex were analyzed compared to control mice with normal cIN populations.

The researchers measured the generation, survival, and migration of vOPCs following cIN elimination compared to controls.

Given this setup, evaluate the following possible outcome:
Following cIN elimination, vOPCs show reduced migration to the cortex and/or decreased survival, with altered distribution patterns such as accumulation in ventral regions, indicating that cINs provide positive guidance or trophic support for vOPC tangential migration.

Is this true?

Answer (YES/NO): NO